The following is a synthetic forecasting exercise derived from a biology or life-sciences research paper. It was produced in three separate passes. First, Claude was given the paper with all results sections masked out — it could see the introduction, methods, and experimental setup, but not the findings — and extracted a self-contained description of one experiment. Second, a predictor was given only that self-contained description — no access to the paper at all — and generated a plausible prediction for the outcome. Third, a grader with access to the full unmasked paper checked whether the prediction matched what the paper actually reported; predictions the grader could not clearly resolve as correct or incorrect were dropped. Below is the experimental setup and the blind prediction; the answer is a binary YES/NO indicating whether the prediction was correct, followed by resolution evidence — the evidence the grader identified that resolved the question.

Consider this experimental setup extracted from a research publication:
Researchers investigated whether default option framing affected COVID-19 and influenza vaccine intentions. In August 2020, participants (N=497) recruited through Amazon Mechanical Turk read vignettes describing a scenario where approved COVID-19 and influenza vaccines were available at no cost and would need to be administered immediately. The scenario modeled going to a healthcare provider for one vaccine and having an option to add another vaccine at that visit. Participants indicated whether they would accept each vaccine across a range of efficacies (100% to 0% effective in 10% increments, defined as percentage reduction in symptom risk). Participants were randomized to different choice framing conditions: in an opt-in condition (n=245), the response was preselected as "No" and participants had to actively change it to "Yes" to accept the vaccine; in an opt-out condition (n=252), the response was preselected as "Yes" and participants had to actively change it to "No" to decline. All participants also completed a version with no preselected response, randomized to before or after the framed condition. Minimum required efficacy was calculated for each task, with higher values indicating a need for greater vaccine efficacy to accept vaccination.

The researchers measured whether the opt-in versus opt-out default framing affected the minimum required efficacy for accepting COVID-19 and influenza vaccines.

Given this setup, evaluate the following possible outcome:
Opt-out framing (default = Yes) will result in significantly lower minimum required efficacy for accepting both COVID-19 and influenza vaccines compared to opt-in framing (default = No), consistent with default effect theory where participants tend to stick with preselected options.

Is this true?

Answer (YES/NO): NO